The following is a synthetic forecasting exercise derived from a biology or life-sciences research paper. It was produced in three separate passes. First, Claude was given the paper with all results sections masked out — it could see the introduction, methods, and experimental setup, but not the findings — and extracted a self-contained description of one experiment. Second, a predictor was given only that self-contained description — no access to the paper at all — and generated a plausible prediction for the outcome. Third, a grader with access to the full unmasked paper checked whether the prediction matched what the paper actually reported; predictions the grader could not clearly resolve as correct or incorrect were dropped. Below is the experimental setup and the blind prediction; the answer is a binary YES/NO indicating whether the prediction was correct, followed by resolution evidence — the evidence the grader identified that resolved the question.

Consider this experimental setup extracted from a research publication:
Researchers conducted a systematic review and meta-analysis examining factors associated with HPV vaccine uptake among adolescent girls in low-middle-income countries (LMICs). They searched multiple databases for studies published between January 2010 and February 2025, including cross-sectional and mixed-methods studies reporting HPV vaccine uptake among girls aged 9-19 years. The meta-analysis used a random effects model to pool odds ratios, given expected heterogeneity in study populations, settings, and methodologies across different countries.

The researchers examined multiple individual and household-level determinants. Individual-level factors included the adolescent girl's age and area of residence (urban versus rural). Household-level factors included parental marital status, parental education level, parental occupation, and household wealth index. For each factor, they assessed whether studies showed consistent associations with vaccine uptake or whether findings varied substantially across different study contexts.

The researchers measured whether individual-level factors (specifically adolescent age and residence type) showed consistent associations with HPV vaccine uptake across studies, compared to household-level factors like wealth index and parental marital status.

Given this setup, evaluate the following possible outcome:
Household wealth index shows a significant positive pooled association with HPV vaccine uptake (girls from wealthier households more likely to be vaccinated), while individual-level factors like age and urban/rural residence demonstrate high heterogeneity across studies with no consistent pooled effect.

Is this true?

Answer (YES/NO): YES